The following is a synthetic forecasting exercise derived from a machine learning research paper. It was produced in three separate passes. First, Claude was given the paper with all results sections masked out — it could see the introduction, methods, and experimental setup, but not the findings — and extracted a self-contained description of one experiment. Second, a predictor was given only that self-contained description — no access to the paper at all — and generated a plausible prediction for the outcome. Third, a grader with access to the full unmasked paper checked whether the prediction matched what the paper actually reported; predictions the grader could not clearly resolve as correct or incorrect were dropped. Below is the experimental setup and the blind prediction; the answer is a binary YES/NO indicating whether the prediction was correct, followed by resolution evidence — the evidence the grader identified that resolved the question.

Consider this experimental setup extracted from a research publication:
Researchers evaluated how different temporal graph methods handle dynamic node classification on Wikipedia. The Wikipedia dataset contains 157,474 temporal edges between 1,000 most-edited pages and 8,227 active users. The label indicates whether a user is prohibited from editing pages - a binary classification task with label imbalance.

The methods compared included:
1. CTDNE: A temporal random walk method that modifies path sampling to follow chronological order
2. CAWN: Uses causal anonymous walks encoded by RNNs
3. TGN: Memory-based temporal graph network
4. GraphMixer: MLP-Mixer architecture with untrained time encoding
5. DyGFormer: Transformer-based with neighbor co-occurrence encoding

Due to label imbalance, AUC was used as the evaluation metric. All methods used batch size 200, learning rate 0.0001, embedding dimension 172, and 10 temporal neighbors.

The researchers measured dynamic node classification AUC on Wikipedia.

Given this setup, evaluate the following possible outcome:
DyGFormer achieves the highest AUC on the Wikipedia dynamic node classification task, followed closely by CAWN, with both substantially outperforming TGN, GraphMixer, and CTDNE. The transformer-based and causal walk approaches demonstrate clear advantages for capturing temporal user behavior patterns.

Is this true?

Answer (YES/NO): NO